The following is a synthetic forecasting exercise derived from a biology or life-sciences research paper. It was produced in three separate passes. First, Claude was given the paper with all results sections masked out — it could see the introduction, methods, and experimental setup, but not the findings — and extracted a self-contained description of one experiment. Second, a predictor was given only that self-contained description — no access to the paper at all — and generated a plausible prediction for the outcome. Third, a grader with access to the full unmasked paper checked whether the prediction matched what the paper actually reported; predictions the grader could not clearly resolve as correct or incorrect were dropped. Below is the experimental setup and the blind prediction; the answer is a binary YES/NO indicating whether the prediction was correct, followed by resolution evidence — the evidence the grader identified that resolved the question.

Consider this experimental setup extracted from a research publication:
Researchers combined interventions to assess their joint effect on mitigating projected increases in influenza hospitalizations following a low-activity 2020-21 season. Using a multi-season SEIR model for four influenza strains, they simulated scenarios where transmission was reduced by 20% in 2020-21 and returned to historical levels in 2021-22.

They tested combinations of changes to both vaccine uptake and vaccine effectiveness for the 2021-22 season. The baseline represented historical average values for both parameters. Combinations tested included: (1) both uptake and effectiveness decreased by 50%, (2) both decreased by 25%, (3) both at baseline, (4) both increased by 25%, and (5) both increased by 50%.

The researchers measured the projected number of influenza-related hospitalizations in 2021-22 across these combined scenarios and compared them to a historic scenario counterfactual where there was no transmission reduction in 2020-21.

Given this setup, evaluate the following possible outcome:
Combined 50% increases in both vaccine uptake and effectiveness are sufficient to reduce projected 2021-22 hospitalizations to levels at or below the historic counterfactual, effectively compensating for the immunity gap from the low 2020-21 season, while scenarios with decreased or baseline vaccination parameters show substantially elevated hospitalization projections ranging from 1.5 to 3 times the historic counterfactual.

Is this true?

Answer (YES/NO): NO